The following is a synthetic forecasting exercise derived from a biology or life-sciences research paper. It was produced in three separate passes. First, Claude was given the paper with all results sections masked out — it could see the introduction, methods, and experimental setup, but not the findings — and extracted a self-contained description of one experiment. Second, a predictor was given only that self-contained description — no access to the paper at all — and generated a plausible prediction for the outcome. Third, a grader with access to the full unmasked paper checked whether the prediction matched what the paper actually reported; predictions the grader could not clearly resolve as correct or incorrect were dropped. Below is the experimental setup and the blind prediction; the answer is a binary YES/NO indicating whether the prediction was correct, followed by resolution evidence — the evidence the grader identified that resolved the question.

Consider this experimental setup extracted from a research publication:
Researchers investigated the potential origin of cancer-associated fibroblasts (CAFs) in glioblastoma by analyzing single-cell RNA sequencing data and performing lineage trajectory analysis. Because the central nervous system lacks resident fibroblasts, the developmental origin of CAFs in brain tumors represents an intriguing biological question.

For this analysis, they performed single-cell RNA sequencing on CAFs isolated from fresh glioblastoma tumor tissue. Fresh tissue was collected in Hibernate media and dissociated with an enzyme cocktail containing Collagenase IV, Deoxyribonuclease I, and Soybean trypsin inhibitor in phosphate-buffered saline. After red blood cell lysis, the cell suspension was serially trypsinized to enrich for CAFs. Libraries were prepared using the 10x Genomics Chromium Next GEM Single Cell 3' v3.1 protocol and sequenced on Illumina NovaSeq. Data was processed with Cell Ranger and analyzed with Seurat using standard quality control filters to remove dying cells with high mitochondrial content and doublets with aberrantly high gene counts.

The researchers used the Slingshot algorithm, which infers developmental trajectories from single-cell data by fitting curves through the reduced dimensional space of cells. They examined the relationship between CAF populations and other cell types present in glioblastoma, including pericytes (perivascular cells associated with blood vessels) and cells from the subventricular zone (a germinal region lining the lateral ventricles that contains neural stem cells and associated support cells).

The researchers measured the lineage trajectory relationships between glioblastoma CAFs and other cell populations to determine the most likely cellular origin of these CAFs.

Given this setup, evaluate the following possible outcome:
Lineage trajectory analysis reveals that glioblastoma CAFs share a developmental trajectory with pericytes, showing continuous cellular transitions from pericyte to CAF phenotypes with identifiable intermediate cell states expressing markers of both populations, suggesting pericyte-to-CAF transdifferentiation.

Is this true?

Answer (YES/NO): NO